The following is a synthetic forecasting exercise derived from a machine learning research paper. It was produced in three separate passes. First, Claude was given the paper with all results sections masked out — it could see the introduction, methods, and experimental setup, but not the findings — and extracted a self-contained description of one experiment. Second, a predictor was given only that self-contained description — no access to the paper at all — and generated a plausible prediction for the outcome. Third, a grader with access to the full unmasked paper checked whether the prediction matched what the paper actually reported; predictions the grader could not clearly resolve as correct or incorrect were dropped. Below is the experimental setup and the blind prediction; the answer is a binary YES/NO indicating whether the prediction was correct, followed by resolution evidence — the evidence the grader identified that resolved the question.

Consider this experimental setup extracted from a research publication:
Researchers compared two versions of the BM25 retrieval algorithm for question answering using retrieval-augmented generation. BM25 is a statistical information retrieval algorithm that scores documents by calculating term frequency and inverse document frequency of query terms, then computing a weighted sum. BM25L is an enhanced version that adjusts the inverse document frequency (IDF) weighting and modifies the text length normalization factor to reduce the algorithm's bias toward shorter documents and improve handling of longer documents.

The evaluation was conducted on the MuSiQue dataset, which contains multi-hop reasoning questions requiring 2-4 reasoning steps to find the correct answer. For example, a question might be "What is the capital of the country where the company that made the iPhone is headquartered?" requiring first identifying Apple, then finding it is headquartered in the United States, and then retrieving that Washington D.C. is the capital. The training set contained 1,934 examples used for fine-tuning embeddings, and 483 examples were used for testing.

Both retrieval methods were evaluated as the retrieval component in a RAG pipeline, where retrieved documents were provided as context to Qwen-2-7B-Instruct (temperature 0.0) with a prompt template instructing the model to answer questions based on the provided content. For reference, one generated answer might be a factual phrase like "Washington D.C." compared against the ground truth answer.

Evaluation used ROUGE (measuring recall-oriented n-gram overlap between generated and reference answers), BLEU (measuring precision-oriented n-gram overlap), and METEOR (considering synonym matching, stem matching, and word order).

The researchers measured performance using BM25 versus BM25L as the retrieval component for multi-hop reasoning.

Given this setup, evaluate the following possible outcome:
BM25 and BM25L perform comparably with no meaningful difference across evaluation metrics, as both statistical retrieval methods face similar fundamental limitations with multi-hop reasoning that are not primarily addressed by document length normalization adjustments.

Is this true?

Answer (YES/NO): YES